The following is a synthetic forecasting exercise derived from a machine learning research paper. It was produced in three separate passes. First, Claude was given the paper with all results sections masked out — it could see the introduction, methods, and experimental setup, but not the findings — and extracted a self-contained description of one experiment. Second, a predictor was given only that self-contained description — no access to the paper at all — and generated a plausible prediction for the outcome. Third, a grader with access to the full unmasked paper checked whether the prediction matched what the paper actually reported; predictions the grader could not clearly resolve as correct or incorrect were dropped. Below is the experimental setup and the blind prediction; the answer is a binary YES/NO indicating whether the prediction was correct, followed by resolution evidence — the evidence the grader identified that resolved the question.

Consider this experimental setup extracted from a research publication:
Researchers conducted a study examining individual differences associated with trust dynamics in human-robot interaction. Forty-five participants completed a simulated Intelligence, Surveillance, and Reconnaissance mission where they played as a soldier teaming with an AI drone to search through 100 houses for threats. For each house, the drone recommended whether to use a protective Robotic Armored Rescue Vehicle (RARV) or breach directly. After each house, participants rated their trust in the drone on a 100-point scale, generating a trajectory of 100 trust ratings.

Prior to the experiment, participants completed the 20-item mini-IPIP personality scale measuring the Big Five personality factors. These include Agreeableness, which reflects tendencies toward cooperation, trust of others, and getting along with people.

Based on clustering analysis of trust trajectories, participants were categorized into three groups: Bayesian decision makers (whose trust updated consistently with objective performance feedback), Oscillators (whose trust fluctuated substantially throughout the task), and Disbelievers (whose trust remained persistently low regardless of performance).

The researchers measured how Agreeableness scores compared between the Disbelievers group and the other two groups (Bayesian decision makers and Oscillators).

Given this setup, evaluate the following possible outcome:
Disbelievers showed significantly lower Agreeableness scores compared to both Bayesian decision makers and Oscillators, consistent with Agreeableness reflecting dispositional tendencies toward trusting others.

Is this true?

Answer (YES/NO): NO